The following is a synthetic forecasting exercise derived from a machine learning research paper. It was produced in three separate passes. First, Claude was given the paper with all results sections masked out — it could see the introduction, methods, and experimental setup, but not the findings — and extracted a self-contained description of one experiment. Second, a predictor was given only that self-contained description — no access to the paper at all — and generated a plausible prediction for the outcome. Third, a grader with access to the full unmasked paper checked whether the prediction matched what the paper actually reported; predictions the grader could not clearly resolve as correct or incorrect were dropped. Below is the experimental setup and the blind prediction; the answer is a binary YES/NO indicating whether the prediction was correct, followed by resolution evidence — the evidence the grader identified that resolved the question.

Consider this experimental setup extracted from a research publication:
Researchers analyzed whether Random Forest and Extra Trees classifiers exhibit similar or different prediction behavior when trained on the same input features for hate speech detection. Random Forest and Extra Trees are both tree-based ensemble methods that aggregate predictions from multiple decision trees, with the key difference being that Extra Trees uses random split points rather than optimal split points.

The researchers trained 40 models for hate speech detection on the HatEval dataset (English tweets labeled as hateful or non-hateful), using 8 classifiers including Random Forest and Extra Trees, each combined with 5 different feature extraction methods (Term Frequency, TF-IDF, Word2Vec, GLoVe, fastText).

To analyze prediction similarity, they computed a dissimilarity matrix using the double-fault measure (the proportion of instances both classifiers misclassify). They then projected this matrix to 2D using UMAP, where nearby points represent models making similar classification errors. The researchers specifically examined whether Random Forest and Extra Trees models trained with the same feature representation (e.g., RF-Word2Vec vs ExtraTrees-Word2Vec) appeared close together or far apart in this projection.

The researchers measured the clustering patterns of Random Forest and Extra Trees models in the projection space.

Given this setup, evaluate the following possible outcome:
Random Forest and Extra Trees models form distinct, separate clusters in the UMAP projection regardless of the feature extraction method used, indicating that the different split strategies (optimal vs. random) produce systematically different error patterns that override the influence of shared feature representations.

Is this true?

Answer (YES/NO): NO